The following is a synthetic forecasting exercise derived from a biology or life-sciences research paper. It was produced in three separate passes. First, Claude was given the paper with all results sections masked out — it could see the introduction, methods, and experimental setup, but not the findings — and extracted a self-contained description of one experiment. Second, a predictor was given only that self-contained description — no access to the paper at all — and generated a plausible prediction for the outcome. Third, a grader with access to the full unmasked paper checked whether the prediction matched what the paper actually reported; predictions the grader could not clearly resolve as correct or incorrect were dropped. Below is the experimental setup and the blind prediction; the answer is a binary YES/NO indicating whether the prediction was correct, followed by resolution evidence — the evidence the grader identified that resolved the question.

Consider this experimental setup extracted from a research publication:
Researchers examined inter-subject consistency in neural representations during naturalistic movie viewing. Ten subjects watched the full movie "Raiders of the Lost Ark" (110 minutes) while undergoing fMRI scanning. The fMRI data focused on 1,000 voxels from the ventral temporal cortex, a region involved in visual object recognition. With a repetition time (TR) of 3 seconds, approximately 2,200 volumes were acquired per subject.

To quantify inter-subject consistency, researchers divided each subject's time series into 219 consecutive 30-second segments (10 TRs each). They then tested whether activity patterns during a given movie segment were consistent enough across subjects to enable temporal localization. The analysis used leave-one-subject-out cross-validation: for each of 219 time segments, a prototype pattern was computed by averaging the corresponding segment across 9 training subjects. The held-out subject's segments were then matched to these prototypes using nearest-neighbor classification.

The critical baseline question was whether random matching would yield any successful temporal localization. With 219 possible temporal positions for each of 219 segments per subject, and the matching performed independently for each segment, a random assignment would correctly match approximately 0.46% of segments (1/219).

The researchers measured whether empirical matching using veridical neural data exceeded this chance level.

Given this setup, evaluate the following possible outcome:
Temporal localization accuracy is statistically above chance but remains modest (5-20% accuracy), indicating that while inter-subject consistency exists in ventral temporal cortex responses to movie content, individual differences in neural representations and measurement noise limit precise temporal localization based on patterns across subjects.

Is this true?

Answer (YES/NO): NO